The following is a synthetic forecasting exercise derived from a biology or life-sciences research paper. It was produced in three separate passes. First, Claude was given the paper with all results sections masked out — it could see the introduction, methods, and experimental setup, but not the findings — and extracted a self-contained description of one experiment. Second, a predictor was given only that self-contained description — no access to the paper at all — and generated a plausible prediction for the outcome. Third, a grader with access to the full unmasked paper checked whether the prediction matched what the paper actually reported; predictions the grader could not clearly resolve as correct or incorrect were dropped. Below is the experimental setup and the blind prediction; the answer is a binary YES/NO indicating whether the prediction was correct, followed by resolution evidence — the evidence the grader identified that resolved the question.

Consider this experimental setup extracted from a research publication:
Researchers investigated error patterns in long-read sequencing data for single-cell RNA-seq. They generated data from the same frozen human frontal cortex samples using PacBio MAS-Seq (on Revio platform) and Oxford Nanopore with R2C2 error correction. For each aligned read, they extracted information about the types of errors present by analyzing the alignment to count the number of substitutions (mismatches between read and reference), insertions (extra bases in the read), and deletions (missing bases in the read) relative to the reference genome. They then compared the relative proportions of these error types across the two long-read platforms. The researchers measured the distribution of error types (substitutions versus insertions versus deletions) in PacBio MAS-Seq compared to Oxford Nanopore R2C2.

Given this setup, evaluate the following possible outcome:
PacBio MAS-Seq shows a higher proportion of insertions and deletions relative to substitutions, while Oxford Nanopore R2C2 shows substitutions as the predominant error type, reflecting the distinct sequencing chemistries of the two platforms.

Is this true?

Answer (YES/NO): NO